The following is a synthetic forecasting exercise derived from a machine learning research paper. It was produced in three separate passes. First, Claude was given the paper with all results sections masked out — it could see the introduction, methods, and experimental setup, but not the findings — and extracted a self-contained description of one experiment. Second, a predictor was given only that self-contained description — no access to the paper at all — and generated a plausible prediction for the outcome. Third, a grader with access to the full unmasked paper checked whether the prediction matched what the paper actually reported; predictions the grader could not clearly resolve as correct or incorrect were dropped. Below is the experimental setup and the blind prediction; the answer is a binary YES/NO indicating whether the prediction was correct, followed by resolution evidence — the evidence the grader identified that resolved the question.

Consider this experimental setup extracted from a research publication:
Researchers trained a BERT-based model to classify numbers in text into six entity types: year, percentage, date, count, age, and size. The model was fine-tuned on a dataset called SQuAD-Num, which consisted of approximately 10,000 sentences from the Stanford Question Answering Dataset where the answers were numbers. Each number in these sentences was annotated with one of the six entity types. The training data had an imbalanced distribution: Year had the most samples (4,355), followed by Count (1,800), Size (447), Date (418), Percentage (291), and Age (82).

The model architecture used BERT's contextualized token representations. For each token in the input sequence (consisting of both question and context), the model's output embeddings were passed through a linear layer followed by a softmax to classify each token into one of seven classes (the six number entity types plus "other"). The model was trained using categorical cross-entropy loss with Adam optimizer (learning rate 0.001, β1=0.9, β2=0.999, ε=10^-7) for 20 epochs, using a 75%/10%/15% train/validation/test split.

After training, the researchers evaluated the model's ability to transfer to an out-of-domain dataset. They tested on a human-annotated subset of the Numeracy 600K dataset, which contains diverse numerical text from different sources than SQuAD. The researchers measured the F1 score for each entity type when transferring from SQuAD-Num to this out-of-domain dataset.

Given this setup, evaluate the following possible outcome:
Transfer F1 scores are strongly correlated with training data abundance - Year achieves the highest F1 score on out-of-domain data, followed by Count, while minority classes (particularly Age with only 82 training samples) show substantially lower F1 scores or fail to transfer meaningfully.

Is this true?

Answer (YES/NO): NO